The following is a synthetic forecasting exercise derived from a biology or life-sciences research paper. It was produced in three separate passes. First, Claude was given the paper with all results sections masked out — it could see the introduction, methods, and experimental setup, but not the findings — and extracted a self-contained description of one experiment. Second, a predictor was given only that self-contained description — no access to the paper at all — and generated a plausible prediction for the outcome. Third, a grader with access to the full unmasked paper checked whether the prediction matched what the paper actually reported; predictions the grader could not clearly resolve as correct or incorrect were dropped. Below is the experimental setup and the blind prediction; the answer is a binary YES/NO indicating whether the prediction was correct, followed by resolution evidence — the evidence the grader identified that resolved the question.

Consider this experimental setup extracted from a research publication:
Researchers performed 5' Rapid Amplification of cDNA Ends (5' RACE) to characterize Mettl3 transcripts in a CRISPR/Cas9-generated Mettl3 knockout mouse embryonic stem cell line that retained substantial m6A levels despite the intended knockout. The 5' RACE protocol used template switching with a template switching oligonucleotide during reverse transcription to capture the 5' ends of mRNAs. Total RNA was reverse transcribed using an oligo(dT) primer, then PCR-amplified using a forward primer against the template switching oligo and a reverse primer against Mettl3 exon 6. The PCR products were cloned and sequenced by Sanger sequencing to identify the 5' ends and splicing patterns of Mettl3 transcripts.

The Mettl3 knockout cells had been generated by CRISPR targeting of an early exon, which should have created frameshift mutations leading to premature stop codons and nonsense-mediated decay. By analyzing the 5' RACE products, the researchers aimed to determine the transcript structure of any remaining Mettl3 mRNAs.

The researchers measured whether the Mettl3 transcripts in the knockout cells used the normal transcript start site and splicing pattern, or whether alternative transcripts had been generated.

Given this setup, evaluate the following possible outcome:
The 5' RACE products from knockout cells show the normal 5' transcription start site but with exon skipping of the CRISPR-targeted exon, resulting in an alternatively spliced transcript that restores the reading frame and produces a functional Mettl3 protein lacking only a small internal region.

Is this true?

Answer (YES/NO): NO